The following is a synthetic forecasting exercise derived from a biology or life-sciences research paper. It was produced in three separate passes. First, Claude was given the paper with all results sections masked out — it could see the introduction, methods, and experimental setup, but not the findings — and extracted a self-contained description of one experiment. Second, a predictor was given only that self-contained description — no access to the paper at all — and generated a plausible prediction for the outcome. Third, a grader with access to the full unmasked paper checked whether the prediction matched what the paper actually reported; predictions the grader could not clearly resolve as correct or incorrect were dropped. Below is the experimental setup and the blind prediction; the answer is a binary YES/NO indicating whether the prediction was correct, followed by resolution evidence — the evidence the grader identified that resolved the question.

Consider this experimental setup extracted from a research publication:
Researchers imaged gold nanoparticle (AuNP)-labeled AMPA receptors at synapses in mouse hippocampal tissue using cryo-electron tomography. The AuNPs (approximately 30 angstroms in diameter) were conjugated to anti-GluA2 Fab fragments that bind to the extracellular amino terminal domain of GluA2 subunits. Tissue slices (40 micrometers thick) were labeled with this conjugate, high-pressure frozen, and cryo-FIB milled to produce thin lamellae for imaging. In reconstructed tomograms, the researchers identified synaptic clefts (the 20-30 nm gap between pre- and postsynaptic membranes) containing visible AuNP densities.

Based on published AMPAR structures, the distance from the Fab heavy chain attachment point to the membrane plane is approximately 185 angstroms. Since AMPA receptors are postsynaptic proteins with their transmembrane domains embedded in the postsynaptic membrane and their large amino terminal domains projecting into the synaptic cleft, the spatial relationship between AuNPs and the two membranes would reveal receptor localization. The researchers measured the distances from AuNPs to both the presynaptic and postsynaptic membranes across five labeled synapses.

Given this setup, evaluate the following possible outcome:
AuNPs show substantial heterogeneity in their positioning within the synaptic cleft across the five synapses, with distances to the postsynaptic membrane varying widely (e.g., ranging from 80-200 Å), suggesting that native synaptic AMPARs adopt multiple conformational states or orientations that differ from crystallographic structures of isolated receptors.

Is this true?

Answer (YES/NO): NO